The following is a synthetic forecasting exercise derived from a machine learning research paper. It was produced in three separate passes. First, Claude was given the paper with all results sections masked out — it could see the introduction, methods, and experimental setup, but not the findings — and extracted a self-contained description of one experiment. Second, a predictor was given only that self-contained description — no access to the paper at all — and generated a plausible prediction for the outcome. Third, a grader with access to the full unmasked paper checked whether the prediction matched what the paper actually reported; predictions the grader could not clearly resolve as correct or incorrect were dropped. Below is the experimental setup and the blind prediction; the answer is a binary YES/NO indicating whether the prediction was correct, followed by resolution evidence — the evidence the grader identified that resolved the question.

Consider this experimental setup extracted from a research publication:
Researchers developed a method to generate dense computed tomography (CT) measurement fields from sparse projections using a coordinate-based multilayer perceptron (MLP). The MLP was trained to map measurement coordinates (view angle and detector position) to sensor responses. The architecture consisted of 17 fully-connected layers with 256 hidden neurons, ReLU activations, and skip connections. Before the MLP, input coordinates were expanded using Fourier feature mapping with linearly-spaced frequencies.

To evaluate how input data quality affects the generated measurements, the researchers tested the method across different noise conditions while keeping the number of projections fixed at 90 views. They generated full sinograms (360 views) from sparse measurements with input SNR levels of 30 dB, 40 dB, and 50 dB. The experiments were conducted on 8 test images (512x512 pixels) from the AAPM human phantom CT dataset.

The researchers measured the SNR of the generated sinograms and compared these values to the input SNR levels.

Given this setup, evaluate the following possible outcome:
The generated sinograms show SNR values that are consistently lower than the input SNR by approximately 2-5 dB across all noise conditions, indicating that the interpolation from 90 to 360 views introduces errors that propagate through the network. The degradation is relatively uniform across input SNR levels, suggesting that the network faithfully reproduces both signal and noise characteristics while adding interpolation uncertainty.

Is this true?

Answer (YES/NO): NO